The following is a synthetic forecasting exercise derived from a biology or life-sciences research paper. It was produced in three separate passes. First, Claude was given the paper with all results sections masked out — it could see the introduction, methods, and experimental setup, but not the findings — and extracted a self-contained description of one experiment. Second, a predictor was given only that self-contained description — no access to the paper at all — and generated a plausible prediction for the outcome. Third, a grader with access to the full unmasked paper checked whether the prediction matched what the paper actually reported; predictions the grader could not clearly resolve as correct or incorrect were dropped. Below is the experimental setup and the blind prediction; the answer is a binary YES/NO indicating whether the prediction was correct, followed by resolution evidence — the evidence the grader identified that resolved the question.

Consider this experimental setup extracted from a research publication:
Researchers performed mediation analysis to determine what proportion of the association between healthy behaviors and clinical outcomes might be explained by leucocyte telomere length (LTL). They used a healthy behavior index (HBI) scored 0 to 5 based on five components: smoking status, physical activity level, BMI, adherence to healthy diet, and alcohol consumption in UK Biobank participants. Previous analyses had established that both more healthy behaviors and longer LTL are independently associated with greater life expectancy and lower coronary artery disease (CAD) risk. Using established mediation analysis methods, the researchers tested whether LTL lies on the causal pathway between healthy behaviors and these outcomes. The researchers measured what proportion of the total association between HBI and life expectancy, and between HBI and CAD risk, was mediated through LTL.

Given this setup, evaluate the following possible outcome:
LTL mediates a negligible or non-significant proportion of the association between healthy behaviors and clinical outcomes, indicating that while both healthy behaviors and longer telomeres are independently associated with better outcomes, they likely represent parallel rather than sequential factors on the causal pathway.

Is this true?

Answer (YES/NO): YES